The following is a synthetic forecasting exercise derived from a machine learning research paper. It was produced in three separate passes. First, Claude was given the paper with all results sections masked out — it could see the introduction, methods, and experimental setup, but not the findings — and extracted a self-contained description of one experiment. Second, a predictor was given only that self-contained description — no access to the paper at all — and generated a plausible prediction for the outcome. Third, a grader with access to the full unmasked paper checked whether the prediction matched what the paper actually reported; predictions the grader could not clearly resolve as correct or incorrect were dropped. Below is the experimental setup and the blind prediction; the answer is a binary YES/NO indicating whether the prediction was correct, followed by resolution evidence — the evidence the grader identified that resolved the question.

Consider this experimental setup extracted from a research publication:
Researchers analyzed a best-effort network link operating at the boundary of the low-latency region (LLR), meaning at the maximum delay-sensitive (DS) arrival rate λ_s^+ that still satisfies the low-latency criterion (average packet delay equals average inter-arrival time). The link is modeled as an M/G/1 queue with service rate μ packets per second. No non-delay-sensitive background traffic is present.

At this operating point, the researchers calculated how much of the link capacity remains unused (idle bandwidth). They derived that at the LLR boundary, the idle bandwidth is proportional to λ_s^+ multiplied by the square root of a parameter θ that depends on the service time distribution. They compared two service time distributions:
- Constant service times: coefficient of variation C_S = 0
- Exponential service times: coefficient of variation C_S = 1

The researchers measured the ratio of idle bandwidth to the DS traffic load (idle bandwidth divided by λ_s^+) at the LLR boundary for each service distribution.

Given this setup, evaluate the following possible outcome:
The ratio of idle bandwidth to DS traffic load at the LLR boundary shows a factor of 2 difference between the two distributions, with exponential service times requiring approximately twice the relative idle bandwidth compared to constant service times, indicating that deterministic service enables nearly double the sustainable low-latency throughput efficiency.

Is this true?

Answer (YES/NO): NO